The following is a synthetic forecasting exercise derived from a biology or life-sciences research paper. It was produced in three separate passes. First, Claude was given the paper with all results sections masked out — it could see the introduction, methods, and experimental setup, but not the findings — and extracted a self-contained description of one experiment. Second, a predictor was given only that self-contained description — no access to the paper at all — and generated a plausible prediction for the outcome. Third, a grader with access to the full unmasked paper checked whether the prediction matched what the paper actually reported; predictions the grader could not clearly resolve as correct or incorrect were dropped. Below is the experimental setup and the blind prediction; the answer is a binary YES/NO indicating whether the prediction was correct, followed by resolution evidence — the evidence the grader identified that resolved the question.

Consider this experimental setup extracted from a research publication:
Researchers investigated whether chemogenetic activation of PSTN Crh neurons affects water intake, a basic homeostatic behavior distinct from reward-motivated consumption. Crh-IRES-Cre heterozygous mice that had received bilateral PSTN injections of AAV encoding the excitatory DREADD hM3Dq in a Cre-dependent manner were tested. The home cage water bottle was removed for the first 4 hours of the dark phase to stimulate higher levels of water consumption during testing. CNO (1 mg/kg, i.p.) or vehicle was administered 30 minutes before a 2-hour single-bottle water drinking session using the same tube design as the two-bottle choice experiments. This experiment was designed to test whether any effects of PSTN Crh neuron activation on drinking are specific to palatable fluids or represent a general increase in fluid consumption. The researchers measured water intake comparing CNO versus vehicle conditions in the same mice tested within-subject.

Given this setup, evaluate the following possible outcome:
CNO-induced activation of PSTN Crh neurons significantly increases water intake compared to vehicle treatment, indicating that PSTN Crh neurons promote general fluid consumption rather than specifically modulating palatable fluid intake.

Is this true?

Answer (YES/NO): NO